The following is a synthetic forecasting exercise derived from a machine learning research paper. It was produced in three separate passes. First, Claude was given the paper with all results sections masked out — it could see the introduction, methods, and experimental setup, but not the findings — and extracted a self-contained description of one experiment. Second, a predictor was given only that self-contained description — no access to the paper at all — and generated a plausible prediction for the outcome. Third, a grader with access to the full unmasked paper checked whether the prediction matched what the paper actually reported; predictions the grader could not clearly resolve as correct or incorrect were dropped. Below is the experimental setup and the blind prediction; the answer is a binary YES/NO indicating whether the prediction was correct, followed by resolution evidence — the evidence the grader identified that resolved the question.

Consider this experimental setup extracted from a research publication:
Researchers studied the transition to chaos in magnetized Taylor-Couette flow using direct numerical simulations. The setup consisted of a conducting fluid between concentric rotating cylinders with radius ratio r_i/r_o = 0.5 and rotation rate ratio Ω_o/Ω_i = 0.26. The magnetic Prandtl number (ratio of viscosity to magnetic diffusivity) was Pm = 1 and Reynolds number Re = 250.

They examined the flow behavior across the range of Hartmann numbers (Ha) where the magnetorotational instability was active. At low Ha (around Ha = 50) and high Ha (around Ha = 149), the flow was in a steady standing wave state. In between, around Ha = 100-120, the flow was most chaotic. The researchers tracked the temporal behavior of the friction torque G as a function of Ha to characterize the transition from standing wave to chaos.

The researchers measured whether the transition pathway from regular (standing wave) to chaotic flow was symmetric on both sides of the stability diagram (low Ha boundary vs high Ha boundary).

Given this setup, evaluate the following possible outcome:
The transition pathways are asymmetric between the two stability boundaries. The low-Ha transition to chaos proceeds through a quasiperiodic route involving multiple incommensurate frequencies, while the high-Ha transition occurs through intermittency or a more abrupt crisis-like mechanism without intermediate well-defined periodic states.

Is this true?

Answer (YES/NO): NO